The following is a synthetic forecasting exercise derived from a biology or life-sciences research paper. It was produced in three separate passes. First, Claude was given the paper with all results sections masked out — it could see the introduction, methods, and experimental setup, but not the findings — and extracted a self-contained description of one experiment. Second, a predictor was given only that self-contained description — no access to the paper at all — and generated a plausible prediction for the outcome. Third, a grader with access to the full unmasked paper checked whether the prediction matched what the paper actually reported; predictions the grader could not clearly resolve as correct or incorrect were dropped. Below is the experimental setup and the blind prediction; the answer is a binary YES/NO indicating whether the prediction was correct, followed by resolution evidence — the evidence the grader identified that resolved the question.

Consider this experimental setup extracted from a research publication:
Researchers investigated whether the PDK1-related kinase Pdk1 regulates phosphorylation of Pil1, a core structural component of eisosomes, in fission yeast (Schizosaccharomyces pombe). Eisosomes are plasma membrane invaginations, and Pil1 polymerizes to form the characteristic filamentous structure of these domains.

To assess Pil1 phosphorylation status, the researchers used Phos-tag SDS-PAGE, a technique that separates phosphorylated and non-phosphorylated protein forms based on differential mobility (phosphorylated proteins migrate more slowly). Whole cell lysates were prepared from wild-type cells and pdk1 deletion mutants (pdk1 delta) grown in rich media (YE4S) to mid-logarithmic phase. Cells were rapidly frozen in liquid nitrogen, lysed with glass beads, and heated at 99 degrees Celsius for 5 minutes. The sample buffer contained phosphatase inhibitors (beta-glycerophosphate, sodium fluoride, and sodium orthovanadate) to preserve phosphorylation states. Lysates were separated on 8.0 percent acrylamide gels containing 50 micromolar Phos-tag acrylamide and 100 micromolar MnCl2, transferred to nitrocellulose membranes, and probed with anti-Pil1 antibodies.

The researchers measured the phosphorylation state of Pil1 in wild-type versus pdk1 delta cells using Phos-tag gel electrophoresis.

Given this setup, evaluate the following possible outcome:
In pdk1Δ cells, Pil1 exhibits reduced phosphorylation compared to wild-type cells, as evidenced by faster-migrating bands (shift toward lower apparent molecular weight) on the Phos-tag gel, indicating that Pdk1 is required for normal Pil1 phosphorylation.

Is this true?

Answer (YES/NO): YES